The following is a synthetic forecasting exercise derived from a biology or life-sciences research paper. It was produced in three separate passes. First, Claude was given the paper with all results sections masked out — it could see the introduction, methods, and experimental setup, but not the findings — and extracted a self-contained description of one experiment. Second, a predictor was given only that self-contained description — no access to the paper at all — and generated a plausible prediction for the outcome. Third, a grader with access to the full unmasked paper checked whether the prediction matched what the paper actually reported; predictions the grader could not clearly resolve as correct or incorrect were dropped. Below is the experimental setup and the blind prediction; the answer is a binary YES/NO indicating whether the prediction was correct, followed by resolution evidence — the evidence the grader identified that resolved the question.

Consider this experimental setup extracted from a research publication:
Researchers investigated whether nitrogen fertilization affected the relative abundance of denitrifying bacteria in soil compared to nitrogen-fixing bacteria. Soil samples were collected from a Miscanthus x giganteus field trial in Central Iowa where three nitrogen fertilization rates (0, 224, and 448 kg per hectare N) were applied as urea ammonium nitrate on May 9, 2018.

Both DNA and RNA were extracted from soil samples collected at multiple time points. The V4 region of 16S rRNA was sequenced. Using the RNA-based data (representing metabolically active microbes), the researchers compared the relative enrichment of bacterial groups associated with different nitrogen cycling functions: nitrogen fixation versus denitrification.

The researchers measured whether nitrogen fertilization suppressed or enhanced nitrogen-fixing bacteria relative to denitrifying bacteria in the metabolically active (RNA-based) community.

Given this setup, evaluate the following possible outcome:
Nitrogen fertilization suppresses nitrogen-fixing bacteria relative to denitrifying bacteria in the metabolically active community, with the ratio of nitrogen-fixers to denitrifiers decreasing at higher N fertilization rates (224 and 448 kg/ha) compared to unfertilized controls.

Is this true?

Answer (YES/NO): YES